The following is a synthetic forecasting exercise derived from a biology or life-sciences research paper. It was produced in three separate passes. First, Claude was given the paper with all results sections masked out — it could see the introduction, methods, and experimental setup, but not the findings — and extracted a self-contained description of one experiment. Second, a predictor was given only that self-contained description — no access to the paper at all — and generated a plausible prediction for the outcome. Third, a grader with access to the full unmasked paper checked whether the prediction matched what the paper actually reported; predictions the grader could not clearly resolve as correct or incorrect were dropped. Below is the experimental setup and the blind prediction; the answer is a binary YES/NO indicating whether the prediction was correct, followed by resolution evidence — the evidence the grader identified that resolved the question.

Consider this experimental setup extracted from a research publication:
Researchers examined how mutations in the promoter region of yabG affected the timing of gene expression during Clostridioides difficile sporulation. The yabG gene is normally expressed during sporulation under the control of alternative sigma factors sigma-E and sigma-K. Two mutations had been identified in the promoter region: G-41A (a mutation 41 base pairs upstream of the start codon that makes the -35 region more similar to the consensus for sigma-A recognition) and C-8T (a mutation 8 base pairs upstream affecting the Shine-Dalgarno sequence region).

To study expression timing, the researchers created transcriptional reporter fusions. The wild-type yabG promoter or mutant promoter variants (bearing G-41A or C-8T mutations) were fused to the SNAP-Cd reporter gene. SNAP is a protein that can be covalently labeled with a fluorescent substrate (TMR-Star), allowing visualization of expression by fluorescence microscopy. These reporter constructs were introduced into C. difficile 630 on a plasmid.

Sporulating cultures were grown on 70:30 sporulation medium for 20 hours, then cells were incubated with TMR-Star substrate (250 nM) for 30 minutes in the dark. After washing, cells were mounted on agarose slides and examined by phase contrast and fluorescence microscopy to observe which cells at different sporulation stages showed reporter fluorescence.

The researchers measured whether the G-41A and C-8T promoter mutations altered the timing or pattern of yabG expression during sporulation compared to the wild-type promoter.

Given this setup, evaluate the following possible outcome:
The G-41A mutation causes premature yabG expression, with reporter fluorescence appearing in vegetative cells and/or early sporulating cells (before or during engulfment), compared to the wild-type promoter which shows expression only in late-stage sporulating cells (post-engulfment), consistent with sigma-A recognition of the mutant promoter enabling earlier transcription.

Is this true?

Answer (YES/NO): YES